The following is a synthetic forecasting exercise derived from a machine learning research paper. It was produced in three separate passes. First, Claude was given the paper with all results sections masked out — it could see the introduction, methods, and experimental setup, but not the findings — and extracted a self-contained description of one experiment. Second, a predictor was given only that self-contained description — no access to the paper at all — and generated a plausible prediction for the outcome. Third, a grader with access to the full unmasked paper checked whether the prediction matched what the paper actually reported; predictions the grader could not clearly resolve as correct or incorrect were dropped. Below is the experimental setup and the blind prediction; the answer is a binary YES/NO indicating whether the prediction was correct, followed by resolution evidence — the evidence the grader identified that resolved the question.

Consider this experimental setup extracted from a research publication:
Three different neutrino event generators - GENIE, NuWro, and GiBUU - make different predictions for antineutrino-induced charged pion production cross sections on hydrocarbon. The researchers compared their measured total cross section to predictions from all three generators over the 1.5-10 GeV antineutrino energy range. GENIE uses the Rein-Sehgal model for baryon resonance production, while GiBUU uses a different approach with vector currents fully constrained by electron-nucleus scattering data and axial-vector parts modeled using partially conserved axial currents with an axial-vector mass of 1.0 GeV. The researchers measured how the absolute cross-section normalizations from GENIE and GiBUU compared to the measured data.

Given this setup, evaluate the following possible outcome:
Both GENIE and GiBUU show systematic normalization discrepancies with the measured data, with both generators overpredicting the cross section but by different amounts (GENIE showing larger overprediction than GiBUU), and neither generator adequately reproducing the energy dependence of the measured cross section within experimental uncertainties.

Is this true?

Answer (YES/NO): NO